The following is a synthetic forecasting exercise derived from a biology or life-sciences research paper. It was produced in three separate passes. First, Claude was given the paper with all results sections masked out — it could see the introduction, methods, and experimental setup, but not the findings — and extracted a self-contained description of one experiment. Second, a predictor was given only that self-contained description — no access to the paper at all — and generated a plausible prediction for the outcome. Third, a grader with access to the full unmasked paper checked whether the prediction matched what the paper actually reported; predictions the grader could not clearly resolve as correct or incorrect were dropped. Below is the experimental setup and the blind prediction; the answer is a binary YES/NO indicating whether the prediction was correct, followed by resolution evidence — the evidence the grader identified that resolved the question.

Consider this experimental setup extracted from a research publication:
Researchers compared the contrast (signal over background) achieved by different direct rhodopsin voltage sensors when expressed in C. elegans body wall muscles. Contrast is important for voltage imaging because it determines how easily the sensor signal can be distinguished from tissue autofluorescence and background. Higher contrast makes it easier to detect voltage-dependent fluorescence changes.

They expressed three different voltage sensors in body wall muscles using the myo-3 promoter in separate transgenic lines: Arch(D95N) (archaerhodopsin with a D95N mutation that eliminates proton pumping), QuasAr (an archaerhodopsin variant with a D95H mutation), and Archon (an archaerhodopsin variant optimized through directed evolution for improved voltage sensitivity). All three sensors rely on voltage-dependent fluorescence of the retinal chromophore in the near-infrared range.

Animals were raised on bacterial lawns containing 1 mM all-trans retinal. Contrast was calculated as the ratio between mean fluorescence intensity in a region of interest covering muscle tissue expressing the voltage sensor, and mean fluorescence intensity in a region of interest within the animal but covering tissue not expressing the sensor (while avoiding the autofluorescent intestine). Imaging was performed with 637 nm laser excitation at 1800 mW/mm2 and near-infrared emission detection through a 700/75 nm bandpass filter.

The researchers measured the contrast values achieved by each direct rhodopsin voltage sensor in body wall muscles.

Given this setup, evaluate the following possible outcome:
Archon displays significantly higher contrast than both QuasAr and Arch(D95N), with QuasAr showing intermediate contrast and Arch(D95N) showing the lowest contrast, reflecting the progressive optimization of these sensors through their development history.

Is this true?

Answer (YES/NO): NO